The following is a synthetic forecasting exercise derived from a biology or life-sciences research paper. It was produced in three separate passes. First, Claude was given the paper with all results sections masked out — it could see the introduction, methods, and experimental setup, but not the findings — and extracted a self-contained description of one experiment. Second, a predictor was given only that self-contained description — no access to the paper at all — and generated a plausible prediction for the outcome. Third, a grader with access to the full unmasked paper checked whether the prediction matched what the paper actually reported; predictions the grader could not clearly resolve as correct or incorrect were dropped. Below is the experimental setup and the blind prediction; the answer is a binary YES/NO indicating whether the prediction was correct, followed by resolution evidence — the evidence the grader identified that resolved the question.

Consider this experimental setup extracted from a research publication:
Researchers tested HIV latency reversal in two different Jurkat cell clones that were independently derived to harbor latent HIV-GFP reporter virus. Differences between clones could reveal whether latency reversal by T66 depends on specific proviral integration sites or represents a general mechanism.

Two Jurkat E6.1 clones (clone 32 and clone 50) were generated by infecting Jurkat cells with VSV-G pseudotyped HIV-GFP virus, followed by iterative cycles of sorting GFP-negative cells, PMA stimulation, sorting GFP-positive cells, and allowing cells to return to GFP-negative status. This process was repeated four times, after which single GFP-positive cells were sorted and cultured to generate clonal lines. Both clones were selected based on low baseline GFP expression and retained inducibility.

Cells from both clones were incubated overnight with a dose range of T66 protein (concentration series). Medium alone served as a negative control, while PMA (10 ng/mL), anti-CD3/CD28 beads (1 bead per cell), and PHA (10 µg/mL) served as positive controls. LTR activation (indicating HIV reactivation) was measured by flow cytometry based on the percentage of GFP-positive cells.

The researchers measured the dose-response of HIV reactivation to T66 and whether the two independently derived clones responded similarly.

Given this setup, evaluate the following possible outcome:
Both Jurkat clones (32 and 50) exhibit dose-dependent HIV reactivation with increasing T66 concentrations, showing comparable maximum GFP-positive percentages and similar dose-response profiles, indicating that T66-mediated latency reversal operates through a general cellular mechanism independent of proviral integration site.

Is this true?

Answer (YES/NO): NO